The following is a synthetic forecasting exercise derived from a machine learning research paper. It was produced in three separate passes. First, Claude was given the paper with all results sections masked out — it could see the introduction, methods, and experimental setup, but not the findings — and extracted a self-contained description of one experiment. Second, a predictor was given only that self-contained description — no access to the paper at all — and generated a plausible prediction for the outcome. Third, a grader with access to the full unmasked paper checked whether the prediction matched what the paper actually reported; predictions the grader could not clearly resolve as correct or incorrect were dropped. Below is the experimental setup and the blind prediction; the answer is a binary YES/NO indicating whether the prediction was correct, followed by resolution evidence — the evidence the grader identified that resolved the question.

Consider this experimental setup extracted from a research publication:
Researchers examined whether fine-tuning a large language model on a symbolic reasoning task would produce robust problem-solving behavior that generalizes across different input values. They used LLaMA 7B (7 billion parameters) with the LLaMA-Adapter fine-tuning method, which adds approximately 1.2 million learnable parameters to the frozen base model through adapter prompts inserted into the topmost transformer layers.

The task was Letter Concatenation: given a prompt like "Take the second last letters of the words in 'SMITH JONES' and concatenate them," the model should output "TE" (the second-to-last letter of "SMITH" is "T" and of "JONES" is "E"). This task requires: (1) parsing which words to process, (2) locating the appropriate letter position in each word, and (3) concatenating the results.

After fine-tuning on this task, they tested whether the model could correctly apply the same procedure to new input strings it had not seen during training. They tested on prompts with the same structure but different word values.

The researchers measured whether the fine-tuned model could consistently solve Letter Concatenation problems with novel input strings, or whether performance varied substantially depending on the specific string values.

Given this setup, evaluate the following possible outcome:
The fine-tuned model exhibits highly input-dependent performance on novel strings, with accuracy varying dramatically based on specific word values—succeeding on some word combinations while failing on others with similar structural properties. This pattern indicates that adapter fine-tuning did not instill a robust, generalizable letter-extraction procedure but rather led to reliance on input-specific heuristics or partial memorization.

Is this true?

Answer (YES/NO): YES